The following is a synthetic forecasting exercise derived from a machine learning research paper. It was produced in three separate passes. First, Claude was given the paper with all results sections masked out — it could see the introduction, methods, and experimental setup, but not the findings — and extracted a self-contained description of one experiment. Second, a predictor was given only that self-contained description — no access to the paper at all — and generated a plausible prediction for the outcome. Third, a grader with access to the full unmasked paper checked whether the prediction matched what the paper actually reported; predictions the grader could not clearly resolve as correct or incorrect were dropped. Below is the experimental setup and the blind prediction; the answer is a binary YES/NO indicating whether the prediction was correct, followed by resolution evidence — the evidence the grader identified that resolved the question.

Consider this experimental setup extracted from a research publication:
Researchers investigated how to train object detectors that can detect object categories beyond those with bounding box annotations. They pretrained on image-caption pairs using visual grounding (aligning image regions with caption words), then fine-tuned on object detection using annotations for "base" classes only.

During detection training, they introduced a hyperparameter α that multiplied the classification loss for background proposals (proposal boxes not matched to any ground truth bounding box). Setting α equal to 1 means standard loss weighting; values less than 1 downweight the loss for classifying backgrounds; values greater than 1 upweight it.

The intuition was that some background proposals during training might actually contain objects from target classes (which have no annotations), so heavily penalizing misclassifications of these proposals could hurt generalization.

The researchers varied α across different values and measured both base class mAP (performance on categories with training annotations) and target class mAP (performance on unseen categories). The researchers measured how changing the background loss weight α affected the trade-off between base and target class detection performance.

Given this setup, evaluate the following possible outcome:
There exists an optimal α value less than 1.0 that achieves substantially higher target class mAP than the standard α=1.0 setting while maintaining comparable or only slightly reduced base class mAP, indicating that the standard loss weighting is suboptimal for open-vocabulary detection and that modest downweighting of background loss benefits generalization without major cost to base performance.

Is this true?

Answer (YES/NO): YES